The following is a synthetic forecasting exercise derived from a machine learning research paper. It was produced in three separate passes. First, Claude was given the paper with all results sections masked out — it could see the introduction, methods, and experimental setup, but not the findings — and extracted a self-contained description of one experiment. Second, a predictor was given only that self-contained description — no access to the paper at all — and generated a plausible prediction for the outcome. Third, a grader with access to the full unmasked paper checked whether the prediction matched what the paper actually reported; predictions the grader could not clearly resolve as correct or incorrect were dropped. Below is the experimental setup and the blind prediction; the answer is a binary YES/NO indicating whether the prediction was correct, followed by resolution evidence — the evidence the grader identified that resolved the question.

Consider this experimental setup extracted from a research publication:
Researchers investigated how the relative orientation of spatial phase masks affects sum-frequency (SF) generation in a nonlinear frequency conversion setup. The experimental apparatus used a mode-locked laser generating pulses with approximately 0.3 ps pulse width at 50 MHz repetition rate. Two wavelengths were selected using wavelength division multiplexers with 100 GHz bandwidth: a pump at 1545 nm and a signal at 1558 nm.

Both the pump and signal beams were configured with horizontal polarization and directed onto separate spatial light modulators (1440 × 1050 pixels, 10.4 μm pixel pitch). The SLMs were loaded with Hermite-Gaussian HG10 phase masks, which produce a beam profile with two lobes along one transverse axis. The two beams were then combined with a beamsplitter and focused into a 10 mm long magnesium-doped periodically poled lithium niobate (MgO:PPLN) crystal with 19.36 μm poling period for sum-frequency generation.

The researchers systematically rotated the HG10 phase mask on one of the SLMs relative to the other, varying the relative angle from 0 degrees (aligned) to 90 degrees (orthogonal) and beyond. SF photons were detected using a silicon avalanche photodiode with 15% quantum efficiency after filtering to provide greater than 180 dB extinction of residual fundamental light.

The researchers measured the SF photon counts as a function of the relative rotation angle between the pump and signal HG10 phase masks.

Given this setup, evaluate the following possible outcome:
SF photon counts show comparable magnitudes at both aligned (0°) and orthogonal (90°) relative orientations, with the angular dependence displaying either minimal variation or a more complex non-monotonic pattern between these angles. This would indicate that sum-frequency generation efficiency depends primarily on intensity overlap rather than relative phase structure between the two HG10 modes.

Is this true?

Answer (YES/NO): NO